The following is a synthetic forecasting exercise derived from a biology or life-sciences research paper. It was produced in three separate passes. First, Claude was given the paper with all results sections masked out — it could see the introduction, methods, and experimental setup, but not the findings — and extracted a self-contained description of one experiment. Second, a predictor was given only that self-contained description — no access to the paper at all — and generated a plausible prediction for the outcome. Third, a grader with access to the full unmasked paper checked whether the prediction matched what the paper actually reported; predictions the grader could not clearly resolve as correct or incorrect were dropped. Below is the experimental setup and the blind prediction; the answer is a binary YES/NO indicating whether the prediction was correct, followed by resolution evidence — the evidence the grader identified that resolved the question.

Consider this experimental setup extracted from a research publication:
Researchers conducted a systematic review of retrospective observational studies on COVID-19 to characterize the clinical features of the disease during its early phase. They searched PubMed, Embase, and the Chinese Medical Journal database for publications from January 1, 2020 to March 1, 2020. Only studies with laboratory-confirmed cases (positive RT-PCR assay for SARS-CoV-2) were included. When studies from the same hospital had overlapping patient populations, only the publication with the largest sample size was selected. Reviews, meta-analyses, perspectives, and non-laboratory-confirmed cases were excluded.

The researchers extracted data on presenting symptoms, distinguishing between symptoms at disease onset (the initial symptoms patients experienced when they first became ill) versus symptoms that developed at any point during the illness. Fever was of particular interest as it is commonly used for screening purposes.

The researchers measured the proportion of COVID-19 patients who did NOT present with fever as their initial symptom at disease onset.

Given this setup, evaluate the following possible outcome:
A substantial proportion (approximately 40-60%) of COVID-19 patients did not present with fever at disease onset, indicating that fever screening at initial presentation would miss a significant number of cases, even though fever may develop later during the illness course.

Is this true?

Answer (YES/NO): NO